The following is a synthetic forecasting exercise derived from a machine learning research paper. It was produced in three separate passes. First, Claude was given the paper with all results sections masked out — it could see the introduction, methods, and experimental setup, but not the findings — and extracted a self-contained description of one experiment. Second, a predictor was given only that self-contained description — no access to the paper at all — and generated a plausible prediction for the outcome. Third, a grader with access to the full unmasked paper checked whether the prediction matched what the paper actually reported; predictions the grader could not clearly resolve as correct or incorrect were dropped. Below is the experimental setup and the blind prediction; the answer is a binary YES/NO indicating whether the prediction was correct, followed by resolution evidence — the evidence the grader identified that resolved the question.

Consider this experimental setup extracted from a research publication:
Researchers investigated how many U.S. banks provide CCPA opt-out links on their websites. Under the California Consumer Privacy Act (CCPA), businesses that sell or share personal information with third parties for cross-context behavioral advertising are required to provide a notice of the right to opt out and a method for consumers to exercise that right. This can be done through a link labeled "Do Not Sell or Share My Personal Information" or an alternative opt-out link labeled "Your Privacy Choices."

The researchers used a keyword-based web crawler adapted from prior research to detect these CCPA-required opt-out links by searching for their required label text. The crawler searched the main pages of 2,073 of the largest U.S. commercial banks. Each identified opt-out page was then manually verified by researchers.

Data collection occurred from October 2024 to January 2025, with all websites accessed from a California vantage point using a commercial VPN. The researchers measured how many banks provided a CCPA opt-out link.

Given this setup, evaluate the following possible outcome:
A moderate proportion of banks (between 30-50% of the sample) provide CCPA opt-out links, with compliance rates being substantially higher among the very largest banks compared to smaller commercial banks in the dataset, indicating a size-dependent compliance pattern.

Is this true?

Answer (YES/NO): NO